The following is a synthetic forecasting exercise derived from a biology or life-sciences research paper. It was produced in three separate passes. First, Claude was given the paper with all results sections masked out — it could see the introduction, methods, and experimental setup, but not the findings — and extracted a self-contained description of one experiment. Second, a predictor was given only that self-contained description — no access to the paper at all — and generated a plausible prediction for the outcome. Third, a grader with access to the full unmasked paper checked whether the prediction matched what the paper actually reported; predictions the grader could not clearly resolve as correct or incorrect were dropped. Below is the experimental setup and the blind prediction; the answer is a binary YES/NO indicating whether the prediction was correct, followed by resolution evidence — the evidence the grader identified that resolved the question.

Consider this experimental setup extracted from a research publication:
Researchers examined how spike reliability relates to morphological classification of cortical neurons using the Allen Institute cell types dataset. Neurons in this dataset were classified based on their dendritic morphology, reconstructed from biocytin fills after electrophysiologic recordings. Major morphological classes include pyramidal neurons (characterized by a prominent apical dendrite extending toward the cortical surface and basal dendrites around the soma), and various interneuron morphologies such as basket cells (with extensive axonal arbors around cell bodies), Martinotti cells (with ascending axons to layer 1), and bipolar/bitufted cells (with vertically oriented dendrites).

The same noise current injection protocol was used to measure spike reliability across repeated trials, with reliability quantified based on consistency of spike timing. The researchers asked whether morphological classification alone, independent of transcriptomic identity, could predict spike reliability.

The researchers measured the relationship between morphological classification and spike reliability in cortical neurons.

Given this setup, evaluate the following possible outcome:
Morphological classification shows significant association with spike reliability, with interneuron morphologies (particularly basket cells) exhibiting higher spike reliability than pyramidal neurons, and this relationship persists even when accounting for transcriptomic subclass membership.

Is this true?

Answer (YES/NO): NO